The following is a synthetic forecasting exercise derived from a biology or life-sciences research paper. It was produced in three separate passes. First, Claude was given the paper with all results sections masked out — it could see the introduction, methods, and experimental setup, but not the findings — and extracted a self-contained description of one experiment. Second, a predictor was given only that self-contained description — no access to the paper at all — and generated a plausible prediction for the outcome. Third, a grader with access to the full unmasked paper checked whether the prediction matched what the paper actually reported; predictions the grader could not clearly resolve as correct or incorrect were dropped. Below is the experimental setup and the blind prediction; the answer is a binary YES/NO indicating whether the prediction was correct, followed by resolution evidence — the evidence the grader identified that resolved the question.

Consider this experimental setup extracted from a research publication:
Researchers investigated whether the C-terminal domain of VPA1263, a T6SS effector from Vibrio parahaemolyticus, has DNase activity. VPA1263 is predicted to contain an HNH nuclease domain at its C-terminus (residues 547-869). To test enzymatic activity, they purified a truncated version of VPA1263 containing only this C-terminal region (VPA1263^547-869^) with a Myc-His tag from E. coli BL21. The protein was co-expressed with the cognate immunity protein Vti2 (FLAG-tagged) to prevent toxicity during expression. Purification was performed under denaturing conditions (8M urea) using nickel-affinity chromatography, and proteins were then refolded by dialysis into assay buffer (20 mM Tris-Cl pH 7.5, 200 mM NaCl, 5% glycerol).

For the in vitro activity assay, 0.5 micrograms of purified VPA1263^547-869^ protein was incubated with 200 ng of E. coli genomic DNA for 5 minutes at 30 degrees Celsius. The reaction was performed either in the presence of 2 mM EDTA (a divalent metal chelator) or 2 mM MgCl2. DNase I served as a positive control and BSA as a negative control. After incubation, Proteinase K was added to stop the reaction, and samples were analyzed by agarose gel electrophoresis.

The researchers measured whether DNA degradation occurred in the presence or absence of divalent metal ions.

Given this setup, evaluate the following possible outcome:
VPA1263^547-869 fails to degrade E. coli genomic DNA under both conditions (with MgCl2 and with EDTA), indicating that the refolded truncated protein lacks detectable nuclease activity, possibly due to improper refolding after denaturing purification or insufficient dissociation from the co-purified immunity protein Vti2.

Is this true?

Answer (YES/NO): NO